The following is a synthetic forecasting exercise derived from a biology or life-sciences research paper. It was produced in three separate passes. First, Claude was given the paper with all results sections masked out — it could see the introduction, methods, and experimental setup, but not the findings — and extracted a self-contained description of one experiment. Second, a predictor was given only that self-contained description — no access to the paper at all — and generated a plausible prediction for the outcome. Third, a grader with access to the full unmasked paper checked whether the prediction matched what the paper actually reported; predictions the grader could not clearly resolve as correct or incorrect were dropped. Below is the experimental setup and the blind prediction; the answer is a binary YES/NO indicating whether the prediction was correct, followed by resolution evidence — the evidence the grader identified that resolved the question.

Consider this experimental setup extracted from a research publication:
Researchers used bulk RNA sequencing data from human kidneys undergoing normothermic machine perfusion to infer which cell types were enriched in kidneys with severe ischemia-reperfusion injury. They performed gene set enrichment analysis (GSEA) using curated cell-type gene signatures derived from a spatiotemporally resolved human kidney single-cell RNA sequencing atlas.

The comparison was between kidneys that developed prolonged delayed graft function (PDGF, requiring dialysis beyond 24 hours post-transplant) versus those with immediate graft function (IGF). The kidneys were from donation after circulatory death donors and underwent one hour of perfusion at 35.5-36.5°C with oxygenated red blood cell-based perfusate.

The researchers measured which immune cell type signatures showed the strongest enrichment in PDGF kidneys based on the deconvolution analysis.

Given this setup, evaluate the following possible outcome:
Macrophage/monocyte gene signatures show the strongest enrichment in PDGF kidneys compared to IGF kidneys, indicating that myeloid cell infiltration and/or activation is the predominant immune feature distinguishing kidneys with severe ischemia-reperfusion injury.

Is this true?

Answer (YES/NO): YES